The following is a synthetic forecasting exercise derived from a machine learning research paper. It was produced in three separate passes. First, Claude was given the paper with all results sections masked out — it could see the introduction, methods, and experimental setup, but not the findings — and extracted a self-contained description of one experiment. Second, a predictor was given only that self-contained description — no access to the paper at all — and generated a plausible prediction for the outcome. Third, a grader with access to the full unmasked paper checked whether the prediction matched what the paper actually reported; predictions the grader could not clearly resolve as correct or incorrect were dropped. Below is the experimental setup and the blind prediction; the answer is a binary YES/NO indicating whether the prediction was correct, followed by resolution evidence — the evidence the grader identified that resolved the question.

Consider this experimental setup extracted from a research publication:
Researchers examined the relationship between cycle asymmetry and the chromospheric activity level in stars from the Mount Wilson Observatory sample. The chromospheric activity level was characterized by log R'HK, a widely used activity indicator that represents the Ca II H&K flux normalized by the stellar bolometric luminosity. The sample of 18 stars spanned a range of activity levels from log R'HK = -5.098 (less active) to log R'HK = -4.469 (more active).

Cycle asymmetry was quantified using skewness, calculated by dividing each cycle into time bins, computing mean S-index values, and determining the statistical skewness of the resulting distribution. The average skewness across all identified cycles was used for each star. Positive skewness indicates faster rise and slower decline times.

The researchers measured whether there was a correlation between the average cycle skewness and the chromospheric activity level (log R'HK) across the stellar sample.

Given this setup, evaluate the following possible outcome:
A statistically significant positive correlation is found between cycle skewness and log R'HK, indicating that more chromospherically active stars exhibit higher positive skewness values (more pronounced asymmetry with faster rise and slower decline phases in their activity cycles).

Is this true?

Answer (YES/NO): NO